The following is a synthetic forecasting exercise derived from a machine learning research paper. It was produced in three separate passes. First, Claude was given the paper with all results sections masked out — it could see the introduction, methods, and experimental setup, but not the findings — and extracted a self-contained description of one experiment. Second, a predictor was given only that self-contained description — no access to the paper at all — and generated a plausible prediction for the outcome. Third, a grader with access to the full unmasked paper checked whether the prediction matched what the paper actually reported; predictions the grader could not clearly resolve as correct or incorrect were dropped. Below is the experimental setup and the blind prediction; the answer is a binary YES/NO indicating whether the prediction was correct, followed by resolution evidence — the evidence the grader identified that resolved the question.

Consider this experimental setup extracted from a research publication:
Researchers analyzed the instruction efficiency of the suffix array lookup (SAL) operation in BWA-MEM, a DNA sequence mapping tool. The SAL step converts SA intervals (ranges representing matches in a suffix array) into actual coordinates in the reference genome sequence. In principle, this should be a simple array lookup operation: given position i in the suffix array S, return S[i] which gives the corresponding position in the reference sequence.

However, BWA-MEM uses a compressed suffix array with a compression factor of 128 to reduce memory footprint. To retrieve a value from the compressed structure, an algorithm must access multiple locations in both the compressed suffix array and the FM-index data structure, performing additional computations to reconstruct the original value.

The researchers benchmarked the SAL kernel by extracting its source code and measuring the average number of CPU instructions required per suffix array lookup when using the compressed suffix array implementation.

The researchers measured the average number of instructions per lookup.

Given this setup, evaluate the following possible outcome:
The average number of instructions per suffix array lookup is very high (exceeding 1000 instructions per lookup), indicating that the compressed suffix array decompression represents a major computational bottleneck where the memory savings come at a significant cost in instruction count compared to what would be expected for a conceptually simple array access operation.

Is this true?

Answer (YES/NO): YES